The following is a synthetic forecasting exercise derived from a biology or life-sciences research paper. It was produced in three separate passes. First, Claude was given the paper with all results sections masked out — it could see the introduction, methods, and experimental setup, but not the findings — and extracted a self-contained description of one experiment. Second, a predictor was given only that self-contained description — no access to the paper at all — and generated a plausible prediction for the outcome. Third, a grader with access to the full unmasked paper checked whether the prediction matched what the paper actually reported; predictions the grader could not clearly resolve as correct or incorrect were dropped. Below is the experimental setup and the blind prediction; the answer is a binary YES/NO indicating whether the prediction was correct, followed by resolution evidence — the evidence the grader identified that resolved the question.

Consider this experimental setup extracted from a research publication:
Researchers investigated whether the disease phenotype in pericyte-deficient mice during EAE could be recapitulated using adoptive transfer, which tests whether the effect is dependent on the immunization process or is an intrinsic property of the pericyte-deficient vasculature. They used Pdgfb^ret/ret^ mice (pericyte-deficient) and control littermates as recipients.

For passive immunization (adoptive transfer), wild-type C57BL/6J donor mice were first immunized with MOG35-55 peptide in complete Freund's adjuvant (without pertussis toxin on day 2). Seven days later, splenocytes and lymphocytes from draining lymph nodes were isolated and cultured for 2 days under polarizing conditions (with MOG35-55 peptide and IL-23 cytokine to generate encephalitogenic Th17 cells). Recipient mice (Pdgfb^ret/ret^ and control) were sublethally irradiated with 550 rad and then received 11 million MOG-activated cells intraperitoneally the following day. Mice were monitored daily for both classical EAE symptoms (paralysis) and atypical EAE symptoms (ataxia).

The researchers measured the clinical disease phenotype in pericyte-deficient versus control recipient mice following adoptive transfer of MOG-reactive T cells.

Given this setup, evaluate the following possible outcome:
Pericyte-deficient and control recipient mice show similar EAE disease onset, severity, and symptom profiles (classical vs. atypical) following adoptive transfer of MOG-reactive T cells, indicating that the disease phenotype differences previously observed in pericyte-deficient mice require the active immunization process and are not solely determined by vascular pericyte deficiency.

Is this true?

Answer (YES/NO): NO